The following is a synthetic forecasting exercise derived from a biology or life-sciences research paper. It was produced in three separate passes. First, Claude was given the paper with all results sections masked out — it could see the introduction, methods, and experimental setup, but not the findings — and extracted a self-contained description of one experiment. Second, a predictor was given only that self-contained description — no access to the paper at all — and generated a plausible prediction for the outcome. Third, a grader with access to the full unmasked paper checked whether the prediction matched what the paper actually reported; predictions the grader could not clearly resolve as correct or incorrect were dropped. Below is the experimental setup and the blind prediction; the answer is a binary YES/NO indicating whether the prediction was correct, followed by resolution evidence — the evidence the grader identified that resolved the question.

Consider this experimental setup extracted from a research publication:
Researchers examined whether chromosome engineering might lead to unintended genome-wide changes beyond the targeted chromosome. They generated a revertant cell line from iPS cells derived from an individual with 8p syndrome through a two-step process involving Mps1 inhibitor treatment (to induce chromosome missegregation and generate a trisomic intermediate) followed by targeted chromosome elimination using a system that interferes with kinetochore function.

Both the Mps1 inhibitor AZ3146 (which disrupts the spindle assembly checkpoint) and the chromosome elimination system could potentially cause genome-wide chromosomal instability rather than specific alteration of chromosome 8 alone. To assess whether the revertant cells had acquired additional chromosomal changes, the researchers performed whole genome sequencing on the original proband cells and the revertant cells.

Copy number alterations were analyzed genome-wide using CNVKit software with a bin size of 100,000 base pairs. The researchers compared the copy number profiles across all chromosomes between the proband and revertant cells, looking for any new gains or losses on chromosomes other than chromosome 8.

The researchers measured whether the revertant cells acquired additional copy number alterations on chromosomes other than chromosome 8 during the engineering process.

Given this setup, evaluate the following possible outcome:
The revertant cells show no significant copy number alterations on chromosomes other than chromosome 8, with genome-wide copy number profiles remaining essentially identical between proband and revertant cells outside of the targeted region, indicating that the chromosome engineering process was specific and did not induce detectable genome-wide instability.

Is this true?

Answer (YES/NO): YES